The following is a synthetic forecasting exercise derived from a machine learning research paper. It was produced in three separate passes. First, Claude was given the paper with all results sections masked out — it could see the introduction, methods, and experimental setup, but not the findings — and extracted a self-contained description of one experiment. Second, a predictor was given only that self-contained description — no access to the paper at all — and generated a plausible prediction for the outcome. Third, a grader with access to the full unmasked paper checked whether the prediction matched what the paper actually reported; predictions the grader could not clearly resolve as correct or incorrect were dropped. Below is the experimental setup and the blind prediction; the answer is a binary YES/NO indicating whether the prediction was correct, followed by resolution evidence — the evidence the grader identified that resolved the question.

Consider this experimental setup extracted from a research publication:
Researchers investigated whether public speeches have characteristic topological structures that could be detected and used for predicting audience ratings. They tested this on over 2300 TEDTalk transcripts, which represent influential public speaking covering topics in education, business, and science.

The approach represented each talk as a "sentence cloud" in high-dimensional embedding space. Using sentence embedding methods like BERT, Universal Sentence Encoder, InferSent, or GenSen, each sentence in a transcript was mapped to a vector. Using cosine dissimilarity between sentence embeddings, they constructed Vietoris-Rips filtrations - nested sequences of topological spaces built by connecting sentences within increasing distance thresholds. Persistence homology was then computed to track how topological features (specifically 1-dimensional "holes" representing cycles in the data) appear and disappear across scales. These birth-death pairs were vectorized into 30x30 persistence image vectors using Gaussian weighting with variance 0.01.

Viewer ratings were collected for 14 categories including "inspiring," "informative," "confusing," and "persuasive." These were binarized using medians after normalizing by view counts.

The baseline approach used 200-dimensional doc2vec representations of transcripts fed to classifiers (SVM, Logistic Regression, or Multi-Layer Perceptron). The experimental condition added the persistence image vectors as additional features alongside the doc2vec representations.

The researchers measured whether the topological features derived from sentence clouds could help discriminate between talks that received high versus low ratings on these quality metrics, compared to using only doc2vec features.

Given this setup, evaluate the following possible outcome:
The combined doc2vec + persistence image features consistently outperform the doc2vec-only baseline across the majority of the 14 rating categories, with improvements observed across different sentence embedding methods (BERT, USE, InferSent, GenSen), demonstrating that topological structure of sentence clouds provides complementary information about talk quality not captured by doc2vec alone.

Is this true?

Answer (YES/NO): NO